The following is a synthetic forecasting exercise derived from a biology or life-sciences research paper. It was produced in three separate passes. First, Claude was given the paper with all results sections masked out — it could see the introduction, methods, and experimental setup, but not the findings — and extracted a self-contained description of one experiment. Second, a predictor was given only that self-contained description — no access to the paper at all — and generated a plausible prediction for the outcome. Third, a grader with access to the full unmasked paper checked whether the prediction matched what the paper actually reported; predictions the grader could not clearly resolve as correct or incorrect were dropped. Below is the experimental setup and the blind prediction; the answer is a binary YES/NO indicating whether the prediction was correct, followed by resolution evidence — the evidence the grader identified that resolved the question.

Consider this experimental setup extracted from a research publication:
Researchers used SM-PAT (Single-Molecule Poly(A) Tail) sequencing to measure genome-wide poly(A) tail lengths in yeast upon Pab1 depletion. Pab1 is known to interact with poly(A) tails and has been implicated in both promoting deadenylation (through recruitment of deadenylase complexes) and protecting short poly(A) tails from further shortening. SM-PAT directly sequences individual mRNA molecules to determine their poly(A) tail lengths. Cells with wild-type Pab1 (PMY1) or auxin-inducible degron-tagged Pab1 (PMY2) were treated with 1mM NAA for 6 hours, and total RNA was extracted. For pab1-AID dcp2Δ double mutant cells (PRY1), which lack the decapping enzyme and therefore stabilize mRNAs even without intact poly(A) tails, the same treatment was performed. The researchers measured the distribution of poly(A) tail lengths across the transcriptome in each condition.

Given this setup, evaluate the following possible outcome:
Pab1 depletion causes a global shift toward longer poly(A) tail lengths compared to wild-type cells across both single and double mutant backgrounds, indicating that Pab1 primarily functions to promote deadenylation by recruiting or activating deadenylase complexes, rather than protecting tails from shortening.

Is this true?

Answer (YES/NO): NO